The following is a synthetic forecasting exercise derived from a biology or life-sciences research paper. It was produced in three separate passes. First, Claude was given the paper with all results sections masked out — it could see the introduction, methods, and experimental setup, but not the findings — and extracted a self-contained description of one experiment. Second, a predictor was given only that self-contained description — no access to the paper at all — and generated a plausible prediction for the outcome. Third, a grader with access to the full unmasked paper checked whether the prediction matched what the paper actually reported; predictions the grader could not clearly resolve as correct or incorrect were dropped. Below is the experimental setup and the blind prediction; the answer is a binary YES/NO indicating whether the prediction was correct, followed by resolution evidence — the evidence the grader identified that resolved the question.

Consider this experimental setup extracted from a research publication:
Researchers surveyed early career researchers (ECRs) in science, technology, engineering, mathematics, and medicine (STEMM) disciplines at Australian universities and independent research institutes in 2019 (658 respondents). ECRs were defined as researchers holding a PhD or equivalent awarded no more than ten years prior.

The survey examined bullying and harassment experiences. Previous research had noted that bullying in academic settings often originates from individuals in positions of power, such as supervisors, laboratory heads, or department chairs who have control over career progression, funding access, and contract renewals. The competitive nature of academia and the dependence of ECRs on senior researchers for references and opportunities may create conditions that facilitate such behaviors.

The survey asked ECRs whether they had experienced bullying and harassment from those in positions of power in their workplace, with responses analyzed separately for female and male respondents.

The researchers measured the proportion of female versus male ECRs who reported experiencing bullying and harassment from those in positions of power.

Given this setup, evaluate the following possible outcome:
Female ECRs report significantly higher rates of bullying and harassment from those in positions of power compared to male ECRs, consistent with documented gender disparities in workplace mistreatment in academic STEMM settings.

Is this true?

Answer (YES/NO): NO